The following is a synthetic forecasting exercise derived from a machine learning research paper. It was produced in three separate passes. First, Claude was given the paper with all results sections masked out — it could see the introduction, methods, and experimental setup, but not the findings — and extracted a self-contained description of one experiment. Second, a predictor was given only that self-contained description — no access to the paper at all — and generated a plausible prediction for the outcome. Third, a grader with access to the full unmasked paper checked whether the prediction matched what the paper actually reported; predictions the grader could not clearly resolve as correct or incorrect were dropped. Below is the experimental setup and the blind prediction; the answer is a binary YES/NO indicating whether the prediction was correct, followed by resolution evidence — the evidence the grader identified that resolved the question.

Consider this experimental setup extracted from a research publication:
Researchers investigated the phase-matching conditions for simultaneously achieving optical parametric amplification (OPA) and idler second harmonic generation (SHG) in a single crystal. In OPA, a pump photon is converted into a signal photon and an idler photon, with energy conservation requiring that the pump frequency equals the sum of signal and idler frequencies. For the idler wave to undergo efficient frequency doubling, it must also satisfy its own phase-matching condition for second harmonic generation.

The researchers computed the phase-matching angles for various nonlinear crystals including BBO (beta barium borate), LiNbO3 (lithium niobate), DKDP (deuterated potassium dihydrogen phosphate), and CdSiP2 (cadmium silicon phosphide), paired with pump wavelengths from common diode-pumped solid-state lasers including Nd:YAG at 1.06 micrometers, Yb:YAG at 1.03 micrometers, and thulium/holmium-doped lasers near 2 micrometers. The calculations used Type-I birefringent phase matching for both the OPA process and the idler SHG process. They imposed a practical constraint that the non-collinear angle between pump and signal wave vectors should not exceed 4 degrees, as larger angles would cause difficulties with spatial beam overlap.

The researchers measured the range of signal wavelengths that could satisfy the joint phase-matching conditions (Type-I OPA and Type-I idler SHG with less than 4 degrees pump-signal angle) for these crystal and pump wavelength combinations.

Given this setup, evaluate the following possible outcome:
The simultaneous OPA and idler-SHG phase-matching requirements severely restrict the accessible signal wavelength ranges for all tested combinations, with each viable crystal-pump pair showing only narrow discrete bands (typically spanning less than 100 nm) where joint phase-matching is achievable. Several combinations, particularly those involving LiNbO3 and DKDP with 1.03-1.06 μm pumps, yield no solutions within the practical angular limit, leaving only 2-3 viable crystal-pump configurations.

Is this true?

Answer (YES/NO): NO